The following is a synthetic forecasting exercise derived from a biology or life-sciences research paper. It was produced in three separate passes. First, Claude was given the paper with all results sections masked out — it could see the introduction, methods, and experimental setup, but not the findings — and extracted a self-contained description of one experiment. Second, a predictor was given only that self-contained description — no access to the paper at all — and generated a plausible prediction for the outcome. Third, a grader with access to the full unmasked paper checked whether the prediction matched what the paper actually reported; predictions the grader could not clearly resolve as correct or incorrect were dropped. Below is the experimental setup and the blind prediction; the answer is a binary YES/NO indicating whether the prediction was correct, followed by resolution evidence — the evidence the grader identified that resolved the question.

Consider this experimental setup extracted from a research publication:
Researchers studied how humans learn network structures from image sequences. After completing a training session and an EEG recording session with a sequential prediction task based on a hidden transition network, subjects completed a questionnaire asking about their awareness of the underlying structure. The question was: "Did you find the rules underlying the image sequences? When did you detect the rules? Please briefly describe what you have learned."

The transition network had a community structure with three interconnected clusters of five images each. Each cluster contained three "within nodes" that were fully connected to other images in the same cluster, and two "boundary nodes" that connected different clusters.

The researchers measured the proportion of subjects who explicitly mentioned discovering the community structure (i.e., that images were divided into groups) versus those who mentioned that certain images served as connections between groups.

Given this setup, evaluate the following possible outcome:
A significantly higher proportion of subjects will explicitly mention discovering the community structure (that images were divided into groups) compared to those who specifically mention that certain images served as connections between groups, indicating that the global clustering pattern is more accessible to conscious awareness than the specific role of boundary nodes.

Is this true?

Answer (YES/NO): YES